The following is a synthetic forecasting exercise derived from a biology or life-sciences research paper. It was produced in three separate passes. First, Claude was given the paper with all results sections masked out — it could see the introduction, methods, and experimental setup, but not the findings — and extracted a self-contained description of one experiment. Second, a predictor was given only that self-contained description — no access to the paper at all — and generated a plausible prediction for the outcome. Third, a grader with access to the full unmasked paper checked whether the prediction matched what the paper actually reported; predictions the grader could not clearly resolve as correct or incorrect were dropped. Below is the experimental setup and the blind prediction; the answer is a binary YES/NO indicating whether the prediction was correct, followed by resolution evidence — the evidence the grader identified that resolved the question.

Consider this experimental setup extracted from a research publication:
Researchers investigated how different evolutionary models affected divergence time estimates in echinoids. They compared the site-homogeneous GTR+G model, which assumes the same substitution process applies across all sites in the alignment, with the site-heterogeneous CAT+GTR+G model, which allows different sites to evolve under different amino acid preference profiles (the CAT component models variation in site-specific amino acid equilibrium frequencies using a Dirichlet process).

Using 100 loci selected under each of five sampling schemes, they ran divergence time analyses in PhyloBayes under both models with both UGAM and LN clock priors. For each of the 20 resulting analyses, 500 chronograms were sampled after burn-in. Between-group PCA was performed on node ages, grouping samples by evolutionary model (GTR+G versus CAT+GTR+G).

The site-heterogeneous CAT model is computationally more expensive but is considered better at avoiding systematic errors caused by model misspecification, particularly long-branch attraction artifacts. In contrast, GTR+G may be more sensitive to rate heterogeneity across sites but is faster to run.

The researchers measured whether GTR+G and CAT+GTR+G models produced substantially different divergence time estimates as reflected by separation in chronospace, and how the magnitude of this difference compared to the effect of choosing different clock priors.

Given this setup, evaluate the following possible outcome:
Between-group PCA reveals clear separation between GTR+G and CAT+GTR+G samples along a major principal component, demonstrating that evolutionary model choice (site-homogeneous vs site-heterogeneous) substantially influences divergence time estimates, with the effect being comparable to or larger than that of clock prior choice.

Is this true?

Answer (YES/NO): NO